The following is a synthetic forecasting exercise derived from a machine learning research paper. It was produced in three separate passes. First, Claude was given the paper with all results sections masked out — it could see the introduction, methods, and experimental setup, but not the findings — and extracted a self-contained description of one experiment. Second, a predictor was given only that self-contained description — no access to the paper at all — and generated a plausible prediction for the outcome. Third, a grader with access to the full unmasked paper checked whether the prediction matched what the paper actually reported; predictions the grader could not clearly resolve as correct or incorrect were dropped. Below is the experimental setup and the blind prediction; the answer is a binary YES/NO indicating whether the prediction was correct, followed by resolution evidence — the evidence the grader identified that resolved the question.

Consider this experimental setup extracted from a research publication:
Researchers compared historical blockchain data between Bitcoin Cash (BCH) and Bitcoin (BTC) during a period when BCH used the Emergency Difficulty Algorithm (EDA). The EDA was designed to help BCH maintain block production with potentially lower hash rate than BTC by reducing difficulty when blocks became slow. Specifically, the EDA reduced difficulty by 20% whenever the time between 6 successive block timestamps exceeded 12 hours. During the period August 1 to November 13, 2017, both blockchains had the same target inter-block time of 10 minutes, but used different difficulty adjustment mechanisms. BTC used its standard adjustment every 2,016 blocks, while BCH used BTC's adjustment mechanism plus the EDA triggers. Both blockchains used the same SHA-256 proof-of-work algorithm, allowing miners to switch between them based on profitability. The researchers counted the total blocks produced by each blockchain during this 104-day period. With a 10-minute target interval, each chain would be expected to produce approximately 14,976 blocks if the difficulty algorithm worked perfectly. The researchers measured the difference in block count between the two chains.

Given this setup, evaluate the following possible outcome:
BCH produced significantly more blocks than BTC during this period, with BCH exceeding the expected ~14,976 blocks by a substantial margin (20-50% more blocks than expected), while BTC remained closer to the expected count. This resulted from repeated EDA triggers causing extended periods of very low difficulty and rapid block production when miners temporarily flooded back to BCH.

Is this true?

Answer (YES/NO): NO